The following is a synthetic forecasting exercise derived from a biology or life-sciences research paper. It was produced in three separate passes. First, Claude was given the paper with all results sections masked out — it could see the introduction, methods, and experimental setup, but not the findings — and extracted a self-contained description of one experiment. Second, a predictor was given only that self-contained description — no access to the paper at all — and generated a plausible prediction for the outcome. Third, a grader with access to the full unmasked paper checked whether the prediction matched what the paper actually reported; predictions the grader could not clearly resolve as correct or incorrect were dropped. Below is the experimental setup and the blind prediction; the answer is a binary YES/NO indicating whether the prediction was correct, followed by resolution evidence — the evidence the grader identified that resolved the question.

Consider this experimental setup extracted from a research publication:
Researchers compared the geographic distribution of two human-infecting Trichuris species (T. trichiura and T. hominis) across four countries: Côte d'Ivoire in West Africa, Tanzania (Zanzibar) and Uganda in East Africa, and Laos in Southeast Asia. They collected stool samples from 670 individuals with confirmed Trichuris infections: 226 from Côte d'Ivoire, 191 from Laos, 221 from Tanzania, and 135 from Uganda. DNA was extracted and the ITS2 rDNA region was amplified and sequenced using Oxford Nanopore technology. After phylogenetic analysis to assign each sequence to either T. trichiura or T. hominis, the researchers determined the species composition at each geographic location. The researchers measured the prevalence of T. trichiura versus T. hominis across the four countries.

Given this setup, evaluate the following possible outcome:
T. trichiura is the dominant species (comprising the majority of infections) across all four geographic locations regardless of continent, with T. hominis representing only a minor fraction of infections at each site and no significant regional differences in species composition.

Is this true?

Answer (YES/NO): NO